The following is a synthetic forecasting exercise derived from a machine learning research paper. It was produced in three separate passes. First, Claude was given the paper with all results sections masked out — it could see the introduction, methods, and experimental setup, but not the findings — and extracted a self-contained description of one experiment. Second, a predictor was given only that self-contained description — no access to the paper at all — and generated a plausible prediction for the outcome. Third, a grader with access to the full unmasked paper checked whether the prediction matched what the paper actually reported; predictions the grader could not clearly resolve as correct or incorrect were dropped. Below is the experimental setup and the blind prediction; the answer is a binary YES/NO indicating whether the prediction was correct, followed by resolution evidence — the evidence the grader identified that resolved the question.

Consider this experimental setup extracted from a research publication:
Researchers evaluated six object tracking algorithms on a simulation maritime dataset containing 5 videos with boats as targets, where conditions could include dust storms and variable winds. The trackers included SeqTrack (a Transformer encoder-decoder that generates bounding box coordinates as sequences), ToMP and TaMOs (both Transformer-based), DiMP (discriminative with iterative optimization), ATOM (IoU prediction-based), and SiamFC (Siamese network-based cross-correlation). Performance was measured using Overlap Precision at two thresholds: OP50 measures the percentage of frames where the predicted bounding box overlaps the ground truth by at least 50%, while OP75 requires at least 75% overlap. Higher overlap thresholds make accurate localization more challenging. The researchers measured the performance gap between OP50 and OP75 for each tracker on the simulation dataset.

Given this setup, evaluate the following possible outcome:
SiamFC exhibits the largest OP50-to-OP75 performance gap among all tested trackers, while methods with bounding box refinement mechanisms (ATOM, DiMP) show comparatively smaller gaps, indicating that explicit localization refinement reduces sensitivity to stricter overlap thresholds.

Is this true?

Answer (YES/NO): YES